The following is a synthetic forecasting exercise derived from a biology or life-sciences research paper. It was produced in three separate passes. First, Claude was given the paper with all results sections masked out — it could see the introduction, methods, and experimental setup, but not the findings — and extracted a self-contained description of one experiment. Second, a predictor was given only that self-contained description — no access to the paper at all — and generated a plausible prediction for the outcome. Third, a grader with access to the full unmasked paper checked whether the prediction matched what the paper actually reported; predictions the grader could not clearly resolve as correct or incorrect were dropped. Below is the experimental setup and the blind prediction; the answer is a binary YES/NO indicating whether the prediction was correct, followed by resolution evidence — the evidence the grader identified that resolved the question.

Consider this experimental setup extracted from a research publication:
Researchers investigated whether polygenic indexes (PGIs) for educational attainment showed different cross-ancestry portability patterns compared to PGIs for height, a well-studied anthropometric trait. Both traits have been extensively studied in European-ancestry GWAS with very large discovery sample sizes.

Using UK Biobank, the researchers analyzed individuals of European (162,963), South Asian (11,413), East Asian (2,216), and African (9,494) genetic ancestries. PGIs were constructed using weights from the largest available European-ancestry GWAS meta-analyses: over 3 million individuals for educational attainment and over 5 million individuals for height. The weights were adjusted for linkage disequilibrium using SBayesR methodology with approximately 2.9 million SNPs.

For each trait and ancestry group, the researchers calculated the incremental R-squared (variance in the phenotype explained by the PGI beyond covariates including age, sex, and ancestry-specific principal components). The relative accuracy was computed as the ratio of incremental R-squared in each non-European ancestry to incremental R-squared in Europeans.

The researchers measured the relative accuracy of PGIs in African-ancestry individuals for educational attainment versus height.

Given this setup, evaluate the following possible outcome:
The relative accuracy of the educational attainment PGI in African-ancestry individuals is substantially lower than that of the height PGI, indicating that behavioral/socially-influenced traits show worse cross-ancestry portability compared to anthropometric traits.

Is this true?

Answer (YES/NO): YES